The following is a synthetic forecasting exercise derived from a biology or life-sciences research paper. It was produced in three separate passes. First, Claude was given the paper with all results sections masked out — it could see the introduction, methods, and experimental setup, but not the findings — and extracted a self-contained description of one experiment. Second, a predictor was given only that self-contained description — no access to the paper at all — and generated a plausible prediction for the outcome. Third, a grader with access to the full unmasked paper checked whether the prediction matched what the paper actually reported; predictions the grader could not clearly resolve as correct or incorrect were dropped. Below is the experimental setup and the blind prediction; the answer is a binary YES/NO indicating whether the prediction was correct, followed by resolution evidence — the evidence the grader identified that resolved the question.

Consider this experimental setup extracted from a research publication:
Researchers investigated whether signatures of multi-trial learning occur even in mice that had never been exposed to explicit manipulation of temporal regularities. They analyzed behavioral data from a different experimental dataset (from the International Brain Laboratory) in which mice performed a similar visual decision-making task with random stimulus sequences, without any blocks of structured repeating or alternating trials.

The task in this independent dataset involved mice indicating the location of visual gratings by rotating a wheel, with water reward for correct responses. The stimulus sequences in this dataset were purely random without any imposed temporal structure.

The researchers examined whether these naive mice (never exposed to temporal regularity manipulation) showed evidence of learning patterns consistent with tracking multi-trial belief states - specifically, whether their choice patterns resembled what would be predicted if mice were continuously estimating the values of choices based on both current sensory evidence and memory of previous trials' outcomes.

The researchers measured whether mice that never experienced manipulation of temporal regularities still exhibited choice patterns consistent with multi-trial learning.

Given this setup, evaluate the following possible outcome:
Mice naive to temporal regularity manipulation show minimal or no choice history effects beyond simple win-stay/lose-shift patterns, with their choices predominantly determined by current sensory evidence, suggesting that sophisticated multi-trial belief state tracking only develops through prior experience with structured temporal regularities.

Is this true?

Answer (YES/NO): NO